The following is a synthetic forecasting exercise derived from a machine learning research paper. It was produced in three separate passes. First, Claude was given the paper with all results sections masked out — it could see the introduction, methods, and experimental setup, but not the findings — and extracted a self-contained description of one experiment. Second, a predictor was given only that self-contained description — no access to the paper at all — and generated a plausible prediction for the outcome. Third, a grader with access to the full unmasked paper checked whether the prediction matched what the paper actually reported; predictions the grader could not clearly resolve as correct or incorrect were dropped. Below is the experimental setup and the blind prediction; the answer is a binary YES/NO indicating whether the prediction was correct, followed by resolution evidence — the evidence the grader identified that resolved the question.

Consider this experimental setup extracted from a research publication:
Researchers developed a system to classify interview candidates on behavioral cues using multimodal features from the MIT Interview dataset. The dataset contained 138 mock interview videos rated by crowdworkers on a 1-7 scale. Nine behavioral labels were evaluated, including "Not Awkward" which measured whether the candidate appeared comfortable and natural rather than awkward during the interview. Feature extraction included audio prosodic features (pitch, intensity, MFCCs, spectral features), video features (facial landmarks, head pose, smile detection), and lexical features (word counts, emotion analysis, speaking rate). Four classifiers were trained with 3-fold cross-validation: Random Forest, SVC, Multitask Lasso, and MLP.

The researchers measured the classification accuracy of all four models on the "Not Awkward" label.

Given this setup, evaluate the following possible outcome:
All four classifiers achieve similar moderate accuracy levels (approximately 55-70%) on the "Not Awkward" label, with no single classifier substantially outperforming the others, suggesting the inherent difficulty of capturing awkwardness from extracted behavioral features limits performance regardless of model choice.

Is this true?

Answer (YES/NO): NO